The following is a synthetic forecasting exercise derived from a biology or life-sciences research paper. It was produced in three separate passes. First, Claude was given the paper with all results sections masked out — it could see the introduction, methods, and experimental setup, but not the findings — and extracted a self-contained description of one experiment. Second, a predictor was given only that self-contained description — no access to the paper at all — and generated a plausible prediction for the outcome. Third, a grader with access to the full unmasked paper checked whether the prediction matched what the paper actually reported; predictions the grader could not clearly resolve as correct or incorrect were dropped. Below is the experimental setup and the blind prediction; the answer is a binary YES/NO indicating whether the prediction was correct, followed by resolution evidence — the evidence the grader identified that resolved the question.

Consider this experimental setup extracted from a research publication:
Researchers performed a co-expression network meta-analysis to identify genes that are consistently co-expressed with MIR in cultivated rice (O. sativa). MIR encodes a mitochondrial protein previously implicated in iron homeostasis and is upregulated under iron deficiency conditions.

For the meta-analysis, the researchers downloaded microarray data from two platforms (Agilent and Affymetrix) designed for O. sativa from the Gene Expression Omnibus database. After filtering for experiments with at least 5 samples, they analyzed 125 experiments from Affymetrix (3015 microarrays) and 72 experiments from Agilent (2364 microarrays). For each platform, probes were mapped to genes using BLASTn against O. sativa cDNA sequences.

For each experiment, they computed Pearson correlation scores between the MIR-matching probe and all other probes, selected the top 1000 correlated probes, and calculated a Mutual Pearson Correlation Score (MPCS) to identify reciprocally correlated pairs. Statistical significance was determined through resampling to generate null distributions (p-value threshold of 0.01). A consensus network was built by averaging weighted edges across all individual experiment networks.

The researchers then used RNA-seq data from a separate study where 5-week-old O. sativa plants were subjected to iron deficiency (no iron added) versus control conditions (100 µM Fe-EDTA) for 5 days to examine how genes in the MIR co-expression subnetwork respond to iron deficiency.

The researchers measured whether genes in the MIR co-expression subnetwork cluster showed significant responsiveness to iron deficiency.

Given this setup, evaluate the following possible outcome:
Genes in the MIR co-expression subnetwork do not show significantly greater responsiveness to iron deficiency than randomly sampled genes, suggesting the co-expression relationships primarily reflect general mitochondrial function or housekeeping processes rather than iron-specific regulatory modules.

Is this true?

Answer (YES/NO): NO